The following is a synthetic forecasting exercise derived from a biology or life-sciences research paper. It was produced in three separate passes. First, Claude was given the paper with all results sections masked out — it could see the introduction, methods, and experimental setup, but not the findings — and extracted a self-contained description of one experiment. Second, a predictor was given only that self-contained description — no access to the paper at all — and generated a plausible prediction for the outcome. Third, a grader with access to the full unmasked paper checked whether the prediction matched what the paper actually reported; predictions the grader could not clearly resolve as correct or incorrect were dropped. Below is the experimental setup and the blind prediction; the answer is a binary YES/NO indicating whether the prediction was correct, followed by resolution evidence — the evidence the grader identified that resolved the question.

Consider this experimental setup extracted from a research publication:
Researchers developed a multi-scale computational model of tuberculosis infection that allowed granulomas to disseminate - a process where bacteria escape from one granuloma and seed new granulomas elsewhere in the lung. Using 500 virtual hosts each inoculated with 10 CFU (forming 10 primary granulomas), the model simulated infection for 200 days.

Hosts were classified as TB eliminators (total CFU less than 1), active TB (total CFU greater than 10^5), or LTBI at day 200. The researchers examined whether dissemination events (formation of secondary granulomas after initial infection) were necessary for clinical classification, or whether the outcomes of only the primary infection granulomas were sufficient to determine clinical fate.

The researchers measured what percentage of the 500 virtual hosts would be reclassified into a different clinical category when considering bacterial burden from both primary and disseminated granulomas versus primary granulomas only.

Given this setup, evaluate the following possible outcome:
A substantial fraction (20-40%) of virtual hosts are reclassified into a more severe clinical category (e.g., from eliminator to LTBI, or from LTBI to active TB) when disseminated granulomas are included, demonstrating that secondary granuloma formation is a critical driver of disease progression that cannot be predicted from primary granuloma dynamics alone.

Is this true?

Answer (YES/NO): NO